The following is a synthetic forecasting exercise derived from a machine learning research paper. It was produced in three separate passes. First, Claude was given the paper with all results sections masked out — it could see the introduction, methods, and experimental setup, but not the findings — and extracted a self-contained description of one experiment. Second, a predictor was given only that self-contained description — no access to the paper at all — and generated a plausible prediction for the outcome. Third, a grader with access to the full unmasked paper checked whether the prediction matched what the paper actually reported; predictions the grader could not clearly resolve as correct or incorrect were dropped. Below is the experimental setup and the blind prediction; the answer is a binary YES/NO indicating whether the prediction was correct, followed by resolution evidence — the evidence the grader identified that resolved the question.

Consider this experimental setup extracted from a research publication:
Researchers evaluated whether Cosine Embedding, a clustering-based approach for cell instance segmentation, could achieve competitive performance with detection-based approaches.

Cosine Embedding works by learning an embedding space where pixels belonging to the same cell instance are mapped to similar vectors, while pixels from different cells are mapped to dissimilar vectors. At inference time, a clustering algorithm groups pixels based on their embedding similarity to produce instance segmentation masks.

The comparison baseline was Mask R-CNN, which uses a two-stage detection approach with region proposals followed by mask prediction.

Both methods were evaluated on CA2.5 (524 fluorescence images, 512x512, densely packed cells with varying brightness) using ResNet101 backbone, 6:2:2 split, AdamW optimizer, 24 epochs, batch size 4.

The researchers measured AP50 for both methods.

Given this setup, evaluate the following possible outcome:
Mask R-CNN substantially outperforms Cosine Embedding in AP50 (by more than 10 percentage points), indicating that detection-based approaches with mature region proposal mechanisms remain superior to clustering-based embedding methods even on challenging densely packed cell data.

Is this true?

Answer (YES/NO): YES